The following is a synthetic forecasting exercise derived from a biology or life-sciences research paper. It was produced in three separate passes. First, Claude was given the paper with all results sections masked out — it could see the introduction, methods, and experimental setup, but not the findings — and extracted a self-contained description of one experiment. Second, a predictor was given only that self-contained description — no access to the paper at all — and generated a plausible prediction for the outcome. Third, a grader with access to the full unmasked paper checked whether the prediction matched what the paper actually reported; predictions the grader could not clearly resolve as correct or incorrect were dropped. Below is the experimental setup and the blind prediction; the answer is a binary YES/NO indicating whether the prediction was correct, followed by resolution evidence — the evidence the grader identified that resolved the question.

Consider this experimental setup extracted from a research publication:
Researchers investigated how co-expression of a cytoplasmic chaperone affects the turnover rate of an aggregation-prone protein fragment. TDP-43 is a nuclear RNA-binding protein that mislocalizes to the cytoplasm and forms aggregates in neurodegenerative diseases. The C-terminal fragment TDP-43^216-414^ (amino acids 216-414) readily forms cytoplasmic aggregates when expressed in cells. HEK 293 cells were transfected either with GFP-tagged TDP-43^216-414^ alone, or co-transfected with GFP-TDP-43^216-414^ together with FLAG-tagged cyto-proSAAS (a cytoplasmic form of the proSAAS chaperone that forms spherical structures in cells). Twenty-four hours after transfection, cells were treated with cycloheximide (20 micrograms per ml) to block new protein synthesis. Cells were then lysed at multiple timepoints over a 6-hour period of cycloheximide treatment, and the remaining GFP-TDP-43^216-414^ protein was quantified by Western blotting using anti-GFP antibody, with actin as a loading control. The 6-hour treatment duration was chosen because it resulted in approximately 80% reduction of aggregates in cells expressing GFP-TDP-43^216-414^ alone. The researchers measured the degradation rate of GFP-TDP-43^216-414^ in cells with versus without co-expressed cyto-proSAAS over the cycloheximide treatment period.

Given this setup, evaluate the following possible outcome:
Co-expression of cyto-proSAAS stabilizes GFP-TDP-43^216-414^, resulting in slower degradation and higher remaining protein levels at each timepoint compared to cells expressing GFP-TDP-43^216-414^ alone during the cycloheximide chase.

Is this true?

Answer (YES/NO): YES